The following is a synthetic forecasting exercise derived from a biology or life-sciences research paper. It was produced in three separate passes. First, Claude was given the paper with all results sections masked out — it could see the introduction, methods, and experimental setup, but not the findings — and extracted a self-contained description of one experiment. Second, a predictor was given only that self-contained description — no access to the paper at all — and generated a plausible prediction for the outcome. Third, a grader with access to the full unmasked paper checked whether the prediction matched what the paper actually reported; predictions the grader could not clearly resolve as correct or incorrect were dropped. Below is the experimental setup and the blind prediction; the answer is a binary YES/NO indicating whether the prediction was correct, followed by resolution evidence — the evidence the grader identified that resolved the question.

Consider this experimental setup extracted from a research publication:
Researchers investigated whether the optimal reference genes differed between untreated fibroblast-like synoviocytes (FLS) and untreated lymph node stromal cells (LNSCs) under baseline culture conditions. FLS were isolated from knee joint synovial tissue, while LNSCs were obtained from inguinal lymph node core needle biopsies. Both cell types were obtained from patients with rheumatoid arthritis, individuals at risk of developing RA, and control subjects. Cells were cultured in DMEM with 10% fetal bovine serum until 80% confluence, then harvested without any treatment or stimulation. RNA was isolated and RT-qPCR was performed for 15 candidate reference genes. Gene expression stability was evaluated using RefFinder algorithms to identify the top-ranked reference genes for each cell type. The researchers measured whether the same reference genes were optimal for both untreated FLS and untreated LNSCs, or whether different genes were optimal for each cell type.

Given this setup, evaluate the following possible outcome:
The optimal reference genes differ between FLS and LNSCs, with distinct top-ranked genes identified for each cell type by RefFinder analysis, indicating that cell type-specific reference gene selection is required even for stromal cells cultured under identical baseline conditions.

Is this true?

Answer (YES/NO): NO